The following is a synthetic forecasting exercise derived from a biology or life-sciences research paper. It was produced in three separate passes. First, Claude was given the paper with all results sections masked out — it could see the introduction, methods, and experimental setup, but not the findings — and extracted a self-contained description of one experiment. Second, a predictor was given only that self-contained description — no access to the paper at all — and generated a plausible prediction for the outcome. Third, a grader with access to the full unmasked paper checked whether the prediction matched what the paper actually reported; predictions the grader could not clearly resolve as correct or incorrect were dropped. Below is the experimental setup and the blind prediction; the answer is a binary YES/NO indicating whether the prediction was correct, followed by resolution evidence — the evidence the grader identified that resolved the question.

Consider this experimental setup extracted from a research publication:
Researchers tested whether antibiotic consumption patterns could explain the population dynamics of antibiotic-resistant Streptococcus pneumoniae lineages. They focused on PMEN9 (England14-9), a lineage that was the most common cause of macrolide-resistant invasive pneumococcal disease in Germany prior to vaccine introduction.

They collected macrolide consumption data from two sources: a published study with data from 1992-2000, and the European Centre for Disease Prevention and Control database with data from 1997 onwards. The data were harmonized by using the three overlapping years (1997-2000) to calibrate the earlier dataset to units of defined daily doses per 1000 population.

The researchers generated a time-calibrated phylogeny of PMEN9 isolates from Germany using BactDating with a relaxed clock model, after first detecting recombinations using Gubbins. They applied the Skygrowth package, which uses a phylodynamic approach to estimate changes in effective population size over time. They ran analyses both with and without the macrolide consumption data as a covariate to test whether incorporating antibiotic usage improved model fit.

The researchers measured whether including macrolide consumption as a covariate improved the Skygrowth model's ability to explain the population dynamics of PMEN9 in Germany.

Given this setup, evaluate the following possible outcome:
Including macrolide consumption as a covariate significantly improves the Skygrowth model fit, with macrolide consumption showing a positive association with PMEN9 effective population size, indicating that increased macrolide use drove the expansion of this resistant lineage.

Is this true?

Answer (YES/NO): NO